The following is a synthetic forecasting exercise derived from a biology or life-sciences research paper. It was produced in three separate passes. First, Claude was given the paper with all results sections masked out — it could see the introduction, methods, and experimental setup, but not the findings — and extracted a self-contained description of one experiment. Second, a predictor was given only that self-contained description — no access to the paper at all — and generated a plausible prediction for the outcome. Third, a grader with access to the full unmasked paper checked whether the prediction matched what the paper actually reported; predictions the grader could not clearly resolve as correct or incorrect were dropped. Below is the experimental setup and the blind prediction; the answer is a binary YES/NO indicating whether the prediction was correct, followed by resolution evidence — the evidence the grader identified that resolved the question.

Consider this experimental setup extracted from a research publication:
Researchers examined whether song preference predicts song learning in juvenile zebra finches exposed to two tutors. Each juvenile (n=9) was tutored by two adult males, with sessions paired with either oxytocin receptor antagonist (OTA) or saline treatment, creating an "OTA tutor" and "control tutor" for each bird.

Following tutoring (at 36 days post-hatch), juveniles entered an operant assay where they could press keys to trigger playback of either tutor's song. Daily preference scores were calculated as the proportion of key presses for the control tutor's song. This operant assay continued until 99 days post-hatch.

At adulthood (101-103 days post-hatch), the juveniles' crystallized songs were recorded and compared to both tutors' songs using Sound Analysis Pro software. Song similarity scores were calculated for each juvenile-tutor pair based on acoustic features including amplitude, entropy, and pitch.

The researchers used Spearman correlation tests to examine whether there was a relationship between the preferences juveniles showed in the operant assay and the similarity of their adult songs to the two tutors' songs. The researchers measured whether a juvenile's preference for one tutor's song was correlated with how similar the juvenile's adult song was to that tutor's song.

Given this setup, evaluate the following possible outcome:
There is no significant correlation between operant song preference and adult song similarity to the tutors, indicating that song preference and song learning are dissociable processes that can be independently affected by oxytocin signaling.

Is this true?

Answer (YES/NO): NO